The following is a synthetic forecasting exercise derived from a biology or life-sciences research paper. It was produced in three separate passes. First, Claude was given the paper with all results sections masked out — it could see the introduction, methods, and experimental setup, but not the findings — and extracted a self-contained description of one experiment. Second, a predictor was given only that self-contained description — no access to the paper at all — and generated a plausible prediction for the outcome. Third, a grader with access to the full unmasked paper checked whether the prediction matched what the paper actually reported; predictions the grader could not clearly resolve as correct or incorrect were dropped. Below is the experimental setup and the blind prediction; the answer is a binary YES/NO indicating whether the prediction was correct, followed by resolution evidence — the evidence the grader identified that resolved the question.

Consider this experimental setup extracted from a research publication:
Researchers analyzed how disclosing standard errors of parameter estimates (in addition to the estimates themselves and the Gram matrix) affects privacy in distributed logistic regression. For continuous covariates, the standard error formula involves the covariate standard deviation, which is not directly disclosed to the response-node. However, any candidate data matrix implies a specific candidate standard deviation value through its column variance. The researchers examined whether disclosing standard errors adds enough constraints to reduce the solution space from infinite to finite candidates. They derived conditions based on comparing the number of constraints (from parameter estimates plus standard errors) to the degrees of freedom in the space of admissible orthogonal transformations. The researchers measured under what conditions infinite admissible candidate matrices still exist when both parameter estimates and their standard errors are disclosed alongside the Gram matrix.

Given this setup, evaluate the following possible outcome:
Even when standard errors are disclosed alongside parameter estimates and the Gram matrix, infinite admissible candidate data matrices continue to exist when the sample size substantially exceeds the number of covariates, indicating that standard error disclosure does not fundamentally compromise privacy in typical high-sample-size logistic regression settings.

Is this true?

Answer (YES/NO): NO